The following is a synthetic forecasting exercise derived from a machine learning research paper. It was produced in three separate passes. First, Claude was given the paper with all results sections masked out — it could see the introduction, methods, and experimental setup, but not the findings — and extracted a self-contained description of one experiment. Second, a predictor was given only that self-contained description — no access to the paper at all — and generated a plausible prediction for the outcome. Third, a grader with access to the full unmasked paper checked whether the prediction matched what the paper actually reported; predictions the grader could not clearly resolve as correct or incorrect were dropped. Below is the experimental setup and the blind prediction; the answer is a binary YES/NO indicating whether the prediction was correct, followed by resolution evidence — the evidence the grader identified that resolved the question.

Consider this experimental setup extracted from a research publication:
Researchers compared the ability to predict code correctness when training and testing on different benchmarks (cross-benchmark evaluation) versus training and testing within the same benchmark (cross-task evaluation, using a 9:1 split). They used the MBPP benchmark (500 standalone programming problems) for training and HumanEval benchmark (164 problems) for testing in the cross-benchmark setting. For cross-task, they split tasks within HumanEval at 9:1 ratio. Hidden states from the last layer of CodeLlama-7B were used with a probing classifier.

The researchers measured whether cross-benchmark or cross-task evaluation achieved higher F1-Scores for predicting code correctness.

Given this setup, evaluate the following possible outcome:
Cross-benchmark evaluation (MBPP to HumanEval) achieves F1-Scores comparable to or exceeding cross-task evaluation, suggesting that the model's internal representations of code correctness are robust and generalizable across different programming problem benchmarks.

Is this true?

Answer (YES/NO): YES